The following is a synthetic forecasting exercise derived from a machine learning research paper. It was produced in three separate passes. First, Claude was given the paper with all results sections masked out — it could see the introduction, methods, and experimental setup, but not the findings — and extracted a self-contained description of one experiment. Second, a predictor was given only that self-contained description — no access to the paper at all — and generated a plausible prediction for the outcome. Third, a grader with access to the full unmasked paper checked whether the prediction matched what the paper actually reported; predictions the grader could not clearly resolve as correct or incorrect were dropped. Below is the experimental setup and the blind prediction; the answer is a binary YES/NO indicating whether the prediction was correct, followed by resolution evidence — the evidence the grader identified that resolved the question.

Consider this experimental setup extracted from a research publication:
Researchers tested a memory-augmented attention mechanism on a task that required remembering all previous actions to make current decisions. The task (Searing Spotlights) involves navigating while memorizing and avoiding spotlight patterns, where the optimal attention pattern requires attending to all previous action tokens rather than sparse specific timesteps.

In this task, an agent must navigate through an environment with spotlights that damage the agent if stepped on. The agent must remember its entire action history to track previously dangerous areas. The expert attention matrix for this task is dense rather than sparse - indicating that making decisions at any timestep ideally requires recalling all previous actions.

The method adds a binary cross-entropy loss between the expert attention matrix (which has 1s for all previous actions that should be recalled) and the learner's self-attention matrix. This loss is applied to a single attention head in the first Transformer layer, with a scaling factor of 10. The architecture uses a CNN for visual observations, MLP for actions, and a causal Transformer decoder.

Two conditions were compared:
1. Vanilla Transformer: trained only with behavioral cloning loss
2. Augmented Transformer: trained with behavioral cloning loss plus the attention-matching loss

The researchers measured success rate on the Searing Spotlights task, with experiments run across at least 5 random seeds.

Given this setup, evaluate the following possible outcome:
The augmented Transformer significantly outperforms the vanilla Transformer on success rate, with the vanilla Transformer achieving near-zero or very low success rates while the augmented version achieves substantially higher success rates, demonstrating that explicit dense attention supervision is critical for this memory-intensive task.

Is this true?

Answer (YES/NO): NO